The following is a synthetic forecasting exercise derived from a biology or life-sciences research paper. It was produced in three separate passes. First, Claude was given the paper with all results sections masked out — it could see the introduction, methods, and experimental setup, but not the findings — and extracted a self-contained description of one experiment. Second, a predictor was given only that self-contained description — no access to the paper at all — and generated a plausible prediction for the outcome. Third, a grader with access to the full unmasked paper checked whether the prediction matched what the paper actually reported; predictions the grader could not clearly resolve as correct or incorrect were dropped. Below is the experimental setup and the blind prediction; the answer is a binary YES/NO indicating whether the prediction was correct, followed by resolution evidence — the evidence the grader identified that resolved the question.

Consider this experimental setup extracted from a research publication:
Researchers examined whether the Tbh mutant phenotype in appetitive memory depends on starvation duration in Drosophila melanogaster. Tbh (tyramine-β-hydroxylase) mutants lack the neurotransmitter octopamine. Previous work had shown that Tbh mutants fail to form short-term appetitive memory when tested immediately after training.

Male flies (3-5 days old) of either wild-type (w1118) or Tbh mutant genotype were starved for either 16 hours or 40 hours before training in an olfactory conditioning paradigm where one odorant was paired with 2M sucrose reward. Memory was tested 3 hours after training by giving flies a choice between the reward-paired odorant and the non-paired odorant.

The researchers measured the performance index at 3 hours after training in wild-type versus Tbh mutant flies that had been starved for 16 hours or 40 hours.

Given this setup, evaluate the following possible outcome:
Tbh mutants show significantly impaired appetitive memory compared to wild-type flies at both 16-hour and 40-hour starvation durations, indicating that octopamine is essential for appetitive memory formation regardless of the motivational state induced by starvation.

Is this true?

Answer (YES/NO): NO